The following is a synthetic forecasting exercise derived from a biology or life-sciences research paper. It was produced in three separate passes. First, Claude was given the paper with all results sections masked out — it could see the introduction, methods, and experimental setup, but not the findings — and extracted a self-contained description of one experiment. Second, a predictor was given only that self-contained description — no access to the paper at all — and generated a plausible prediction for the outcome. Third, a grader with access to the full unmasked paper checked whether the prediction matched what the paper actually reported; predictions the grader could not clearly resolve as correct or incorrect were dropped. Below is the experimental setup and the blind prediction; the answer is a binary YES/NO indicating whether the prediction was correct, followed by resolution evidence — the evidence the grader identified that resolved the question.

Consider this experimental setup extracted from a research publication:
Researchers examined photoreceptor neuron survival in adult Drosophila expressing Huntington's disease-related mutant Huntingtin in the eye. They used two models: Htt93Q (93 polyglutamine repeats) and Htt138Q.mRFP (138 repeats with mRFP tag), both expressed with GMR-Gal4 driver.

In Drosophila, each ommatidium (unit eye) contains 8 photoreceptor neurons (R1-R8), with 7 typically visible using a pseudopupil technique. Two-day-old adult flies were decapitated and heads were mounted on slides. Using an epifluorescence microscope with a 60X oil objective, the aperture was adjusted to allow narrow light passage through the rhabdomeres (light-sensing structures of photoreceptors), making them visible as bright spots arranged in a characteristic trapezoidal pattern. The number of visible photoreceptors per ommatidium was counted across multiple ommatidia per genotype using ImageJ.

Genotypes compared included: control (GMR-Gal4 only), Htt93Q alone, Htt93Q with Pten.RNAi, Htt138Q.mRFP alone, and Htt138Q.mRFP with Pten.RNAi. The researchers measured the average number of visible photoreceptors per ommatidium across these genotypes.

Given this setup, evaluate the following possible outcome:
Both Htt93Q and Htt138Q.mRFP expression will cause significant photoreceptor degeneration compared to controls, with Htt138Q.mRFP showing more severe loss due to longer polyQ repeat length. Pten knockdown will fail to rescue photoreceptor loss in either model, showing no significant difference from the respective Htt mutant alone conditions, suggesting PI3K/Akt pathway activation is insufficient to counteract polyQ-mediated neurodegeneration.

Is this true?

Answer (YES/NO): NO